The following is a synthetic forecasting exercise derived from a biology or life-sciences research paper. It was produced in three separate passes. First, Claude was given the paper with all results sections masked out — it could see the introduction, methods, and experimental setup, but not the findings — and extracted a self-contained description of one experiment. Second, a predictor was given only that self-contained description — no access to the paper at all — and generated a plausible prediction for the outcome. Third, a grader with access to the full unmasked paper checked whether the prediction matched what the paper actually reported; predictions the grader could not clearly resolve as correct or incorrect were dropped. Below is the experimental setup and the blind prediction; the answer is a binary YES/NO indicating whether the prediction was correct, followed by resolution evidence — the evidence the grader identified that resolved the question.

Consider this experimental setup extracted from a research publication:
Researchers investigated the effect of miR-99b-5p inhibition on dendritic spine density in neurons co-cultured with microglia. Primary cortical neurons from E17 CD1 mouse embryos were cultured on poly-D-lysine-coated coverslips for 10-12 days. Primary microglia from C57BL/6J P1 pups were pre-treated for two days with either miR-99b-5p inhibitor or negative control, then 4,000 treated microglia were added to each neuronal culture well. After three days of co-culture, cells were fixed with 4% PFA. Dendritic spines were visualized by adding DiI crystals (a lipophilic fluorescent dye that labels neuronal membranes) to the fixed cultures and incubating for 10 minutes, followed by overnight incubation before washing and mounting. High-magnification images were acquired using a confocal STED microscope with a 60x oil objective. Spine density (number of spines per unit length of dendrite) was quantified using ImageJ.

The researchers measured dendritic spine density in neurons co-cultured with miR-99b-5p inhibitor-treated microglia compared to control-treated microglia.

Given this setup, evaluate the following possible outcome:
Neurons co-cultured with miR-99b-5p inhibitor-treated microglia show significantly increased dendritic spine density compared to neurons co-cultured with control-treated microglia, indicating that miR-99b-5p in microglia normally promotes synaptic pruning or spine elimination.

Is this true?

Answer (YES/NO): NO